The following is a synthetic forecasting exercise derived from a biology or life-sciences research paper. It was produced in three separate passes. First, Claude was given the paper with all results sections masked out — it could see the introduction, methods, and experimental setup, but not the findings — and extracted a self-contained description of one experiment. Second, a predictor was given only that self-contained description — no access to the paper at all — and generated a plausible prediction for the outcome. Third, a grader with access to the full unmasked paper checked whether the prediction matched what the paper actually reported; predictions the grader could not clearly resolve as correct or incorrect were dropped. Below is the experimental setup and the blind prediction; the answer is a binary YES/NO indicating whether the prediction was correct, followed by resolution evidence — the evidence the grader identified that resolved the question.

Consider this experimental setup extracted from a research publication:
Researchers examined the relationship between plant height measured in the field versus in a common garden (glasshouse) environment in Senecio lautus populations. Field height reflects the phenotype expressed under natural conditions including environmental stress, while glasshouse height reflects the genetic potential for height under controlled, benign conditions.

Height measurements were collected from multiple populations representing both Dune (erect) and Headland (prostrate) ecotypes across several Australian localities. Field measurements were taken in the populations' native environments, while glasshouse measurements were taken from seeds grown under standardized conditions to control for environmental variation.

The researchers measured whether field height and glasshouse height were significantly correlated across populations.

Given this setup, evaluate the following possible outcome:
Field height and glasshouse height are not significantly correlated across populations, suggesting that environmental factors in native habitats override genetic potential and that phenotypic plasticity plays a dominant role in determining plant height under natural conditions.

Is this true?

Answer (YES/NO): NO